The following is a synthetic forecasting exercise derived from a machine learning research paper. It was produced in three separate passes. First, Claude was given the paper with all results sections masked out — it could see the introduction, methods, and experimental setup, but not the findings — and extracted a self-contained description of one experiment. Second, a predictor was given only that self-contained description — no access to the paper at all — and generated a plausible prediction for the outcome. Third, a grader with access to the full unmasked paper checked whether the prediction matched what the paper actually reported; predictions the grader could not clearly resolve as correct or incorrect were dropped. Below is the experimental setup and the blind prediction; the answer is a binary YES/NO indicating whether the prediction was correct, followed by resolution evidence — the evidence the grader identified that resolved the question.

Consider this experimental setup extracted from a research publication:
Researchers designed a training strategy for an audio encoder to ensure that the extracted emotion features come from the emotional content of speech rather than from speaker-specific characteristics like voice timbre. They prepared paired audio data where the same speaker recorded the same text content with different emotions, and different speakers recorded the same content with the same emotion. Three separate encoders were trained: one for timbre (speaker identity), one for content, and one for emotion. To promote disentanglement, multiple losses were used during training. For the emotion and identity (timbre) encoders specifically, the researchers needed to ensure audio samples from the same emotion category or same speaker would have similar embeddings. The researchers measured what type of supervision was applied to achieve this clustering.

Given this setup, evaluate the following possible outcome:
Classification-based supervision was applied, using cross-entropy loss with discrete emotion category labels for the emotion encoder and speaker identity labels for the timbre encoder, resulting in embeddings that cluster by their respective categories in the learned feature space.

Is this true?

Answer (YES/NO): YES